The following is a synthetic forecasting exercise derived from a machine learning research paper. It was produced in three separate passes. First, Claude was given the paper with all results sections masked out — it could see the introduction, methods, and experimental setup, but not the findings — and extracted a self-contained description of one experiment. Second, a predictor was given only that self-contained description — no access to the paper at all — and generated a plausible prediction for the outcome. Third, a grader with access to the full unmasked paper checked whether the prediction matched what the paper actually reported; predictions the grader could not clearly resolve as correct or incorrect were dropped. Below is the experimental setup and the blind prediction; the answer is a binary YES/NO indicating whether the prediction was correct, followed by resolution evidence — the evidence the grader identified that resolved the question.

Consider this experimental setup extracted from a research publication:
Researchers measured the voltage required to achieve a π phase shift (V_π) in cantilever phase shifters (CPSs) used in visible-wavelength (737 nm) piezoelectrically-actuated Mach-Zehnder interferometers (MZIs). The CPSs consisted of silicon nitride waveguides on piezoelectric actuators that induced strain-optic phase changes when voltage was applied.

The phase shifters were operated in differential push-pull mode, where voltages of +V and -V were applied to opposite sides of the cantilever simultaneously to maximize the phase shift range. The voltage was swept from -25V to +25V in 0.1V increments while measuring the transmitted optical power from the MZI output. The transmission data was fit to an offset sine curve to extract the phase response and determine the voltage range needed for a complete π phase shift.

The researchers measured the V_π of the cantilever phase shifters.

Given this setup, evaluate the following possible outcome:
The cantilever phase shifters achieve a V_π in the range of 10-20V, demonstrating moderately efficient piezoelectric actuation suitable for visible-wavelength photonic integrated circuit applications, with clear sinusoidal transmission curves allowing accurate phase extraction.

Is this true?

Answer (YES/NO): NO